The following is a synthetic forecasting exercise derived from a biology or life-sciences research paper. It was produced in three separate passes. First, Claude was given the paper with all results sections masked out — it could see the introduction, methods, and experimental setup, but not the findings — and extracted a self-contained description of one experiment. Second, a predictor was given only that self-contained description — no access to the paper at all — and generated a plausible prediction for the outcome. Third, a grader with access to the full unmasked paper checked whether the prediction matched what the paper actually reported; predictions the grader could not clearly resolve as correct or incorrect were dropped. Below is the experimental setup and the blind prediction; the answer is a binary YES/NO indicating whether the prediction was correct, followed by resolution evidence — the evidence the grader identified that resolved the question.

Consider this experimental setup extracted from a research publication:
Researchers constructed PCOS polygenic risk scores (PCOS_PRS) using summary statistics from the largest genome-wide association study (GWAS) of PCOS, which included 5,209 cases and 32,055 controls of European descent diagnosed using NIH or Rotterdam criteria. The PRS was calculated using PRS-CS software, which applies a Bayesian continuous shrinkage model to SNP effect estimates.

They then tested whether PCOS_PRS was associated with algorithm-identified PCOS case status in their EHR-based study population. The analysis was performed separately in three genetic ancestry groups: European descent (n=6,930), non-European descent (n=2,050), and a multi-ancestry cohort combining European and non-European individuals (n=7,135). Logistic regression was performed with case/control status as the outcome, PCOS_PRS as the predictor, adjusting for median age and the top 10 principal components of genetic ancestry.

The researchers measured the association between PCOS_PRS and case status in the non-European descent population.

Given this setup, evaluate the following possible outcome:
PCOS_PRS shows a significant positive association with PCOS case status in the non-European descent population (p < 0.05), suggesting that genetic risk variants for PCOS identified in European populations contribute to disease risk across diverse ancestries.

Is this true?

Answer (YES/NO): NO